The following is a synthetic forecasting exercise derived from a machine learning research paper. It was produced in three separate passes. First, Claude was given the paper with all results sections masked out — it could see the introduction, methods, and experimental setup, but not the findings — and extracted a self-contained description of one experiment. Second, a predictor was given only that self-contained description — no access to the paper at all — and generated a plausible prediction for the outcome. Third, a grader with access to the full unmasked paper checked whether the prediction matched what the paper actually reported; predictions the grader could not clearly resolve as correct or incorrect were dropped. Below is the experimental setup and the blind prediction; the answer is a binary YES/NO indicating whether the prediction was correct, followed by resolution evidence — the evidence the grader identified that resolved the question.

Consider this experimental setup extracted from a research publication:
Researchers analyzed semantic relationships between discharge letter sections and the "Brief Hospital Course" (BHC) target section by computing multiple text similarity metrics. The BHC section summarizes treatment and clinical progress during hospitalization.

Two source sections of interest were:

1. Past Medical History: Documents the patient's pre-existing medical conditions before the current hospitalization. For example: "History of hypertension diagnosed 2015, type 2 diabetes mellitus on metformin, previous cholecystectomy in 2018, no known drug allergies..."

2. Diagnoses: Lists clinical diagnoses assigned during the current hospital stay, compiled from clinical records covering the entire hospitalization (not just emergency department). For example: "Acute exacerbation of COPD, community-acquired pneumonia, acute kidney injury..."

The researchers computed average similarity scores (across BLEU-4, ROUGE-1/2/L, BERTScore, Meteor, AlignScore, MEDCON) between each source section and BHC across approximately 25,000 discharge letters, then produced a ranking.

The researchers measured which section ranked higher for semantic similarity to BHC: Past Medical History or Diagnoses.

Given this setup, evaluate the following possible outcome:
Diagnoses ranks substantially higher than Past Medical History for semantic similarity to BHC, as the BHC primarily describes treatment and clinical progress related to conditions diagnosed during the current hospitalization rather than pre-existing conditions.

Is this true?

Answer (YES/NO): NO